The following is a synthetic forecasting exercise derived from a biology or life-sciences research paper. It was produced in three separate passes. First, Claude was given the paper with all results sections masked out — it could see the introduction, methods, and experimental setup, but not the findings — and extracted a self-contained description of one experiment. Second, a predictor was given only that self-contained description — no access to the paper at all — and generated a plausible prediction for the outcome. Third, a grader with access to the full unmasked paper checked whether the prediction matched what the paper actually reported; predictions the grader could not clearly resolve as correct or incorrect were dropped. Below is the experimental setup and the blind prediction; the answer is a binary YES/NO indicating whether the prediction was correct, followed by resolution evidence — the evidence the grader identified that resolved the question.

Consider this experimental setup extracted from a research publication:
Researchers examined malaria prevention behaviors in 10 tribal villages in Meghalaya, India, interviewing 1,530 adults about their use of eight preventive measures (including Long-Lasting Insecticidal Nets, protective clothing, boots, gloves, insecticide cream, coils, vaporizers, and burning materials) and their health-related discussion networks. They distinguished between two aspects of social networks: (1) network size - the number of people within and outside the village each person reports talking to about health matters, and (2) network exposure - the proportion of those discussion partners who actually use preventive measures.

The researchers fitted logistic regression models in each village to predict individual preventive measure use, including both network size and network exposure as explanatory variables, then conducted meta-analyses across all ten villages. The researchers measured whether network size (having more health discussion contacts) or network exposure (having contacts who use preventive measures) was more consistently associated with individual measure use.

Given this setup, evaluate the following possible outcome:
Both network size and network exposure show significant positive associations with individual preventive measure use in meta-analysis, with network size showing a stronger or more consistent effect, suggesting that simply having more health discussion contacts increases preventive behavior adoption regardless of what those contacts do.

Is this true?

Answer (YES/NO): NO